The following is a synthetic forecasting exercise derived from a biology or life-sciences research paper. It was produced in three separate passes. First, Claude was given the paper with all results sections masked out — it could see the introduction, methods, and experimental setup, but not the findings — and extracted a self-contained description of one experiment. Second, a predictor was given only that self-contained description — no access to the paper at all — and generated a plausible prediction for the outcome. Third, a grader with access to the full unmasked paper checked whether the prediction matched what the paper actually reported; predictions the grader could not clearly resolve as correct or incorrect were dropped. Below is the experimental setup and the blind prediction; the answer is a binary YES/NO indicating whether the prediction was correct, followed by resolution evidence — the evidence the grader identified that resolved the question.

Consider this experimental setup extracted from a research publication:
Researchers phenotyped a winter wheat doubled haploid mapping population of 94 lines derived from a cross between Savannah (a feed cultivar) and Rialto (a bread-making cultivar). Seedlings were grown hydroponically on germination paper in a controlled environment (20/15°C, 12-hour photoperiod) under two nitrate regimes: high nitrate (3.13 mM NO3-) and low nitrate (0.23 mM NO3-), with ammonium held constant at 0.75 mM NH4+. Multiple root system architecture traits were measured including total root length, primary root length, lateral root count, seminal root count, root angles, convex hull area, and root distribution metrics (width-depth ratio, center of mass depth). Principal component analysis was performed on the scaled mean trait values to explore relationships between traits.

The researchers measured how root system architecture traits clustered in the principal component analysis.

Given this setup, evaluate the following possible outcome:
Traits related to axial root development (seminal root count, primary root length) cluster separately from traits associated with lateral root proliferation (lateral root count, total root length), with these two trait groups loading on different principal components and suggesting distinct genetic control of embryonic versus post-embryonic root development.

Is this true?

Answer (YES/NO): NO